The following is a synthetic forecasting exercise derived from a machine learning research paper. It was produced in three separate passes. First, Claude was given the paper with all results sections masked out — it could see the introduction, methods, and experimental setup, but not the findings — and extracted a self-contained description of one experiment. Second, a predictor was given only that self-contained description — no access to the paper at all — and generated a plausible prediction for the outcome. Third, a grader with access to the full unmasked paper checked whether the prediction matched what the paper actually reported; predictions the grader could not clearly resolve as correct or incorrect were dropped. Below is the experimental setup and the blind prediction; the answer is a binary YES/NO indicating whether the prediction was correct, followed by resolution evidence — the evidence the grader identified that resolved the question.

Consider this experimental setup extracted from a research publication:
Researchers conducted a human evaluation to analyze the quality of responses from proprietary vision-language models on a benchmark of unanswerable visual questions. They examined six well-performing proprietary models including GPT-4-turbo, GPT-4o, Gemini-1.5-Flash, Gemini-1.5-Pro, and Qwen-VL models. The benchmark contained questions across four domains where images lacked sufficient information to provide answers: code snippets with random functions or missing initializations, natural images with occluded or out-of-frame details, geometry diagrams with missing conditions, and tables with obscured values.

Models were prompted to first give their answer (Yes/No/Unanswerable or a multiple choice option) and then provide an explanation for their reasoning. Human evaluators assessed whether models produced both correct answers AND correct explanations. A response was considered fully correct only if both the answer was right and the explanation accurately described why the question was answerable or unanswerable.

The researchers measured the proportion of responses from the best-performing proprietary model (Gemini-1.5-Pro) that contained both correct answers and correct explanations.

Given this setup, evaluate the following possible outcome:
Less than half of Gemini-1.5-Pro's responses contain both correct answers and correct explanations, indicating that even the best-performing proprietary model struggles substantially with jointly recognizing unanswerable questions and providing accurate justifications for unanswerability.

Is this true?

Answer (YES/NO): YES